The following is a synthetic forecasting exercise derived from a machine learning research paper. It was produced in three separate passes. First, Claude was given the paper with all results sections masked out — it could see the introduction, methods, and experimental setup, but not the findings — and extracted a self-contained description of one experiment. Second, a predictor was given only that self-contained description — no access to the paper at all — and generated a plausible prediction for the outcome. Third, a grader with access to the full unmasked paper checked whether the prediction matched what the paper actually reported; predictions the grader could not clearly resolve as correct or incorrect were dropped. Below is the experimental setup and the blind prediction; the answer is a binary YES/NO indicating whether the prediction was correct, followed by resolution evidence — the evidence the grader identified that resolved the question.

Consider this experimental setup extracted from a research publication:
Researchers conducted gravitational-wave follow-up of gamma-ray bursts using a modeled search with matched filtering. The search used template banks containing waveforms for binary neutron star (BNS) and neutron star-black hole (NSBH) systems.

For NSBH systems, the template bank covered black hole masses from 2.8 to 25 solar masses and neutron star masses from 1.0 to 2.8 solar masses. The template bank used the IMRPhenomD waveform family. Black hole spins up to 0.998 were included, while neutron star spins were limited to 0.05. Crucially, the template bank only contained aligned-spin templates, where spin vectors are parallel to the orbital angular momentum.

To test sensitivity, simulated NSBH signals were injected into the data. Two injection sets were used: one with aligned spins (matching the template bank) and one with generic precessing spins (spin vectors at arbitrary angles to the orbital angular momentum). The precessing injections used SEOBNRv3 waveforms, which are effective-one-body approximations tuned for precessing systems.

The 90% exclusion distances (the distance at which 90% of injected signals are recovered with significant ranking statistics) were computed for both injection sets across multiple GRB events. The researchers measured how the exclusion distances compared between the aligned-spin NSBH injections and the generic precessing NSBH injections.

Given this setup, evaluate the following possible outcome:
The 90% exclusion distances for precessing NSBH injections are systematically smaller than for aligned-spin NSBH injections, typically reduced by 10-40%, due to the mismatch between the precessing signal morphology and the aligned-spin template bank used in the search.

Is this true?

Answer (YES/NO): YES